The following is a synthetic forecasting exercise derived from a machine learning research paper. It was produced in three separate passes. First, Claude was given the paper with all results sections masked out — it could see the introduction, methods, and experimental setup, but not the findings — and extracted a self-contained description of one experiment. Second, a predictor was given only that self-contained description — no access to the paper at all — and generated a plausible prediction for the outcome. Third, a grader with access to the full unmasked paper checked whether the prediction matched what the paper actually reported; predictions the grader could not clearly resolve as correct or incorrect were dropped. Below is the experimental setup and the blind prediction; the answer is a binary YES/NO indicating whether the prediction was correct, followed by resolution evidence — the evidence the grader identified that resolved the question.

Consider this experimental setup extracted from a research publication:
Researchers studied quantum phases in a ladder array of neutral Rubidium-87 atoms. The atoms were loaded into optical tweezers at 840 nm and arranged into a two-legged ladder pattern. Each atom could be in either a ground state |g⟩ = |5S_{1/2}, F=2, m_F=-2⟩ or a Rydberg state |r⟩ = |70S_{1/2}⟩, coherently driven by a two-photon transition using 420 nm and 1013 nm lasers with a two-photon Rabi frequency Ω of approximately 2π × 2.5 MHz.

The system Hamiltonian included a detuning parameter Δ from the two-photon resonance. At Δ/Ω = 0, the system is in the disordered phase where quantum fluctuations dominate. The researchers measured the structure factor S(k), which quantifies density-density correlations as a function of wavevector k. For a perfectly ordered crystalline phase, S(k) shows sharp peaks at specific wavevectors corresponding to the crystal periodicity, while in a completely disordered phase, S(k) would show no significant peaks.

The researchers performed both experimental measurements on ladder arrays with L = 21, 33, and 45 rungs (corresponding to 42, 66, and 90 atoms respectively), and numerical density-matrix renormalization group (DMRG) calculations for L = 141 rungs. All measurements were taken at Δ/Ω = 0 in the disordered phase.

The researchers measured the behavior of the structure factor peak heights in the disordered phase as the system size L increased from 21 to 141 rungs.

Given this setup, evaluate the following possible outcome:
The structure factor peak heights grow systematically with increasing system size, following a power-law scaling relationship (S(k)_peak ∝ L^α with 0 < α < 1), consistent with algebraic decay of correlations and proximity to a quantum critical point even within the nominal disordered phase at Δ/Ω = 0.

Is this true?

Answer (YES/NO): NO